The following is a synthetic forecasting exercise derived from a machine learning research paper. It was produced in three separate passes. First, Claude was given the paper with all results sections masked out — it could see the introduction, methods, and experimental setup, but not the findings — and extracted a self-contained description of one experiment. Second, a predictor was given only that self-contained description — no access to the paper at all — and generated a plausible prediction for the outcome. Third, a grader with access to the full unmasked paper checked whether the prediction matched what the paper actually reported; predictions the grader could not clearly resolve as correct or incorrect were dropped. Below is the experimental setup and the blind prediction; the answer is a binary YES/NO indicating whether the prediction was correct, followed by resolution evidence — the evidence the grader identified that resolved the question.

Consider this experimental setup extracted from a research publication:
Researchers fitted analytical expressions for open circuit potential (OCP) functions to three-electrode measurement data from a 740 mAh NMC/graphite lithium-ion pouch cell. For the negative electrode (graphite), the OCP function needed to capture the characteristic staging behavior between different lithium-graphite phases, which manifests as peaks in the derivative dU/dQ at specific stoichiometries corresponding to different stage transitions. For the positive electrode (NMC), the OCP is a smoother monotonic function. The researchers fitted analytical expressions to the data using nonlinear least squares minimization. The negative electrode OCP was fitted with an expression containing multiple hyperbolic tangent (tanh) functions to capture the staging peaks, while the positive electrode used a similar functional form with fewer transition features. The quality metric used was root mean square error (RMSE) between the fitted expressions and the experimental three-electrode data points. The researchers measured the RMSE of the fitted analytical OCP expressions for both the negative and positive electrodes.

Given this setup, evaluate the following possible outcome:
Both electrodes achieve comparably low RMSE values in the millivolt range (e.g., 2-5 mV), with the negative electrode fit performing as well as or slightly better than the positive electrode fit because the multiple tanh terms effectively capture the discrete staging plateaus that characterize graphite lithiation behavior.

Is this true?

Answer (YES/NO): YES